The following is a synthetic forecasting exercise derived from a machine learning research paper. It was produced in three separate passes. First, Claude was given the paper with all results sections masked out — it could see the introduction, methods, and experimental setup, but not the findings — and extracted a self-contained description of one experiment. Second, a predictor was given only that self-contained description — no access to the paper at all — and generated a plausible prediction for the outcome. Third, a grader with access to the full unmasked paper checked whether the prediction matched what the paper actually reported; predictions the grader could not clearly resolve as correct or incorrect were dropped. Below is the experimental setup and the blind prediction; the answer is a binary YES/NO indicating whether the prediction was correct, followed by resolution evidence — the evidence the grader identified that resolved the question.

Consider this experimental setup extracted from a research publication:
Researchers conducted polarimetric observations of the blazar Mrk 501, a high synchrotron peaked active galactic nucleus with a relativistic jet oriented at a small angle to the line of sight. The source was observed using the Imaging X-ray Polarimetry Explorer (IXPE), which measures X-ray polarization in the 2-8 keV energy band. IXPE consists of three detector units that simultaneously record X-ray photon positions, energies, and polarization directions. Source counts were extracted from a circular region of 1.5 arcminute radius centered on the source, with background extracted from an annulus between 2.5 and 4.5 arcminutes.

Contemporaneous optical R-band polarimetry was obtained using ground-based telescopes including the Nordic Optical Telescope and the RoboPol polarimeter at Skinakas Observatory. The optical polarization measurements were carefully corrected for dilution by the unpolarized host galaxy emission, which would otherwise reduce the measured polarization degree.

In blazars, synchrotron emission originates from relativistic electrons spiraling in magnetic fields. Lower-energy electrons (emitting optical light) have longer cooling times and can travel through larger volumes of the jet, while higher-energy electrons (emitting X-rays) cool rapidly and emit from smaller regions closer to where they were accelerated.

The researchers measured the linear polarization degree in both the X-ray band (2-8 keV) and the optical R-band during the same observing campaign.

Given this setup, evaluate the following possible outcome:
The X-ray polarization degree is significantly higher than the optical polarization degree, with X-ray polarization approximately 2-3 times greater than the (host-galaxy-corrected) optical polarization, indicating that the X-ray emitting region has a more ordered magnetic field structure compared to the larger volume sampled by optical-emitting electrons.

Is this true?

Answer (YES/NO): YES